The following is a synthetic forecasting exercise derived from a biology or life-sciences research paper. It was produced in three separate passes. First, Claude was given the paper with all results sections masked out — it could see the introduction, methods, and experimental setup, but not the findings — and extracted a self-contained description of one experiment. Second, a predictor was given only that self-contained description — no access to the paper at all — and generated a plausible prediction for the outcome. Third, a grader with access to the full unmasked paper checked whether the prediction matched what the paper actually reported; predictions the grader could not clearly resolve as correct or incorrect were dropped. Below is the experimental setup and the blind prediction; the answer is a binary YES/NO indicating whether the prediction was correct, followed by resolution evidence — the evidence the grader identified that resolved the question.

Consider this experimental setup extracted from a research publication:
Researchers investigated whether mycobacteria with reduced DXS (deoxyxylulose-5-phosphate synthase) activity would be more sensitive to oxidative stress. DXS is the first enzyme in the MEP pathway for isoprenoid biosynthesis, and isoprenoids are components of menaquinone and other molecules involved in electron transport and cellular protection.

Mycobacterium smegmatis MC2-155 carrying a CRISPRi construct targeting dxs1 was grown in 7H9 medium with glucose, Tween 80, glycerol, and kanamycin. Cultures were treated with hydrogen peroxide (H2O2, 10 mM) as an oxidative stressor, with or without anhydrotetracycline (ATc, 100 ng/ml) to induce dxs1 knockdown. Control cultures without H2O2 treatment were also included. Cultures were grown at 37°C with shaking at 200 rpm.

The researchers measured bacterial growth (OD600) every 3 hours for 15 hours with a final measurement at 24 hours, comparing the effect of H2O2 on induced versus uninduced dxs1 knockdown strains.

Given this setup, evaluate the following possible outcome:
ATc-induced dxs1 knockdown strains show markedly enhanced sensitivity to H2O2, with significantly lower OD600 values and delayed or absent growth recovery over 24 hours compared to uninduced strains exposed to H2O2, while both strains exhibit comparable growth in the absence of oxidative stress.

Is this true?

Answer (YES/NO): NO